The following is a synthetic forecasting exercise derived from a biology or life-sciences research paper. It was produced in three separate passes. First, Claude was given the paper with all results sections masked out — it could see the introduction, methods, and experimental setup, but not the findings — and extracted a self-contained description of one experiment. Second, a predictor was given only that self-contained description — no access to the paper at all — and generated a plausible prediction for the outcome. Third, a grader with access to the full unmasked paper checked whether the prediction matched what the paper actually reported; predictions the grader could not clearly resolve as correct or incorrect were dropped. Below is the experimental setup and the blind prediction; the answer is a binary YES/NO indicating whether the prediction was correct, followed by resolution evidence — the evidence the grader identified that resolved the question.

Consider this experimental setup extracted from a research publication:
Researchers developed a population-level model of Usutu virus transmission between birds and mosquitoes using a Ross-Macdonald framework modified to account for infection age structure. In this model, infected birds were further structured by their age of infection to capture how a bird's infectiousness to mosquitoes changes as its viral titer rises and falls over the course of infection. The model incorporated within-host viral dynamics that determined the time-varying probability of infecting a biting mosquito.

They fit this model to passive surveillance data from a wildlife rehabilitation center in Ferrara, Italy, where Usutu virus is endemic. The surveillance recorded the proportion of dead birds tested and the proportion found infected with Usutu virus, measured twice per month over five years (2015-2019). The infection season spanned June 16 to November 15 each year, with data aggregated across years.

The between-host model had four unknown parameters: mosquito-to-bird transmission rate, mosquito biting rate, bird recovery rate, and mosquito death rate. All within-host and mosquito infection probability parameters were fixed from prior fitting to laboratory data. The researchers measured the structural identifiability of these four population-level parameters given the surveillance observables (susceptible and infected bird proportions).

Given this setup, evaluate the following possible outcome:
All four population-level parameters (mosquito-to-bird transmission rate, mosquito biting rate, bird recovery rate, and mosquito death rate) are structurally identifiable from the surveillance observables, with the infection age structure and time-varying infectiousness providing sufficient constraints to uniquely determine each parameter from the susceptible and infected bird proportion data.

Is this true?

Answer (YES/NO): YES